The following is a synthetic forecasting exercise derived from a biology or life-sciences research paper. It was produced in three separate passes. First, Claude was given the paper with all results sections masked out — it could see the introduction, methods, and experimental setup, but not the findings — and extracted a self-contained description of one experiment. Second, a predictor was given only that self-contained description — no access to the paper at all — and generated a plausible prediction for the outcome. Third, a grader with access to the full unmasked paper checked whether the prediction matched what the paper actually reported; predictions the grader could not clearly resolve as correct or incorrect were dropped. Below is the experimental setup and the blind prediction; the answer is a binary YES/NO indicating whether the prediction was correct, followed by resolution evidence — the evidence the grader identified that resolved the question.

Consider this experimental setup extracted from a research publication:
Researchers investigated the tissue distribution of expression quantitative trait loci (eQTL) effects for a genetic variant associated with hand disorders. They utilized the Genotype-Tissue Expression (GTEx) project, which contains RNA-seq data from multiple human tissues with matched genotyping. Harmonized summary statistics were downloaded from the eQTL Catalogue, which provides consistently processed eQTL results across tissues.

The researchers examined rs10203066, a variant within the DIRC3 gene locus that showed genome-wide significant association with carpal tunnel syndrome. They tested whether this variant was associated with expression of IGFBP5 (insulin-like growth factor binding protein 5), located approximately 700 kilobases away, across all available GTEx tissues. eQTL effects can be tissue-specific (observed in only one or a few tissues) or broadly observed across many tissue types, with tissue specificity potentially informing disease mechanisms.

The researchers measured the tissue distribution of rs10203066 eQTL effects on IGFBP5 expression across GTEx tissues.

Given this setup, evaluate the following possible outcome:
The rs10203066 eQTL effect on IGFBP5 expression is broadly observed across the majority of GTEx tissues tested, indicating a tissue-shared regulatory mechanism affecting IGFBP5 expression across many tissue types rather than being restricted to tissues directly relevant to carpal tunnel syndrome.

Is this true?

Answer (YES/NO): NO